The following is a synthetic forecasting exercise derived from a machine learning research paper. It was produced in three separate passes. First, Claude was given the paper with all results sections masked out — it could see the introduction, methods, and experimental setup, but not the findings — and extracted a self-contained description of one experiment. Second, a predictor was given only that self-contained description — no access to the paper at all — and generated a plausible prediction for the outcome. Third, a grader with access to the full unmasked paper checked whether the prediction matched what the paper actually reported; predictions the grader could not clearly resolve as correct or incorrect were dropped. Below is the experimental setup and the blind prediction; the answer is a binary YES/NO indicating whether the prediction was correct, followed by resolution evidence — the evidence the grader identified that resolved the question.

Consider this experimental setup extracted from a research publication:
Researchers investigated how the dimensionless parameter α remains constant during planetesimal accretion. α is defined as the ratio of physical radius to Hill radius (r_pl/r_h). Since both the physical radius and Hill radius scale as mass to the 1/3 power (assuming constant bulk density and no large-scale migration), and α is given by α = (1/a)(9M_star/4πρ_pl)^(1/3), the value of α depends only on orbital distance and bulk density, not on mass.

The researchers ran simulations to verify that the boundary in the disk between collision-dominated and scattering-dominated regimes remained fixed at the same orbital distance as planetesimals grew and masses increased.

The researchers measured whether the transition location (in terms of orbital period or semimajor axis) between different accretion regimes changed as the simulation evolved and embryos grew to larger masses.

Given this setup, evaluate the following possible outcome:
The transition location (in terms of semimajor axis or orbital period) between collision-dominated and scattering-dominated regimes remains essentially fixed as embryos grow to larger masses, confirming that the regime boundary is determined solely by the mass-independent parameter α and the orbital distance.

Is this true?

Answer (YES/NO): YES